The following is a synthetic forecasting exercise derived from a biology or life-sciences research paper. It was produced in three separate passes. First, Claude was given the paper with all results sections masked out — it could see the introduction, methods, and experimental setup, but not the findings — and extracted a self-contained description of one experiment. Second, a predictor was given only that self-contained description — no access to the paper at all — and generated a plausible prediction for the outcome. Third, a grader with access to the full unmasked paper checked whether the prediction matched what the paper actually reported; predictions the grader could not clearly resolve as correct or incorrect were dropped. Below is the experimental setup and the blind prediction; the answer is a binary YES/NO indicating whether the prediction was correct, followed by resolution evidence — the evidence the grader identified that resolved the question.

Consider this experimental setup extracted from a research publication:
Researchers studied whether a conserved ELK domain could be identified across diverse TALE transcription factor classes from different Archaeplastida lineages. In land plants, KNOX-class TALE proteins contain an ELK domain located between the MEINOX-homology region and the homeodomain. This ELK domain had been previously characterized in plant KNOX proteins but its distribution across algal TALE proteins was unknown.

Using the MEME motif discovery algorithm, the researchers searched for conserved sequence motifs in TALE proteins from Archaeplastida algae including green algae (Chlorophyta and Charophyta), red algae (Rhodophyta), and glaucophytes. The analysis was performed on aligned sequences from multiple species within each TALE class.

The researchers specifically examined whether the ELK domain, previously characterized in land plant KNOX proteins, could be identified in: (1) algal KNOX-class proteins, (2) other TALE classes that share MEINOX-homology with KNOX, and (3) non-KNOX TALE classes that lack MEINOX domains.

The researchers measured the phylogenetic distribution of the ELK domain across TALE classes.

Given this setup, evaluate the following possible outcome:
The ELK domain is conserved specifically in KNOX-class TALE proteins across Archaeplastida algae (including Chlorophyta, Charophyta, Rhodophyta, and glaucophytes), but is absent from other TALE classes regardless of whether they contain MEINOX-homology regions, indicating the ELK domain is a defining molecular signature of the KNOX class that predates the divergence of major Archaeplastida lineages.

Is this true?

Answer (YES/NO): NO